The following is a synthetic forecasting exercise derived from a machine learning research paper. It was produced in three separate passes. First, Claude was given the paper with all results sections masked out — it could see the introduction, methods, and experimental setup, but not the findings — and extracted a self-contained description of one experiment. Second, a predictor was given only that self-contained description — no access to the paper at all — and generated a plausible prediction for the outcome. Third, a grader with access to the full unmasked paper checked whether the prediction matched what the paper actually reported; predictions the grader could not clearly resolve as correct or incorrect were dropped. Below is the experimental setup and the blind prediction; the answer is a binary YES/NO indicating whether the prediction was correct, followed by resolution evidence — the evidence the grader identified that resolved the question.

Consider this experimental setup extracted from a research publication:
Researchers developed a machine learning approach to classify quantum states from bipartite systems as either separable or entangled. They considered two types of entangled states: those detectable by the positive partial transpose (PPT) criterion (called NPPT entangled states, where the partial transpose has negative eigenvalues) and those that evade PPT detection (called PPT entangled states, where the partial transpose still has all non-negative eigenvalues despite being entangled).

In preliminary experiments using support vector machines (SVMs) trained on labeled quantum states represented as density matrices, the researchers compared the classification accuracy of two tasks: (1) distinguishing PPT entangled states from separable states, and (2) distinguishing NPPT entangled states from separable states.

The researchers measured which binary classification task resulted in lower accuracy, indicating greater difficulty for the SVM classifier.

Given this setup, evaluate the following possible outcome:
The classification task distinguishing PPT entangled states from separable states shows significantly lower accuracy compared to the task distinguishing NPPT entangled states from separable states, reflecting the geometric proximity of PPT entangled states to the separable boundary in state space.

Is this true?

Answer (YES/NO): YES